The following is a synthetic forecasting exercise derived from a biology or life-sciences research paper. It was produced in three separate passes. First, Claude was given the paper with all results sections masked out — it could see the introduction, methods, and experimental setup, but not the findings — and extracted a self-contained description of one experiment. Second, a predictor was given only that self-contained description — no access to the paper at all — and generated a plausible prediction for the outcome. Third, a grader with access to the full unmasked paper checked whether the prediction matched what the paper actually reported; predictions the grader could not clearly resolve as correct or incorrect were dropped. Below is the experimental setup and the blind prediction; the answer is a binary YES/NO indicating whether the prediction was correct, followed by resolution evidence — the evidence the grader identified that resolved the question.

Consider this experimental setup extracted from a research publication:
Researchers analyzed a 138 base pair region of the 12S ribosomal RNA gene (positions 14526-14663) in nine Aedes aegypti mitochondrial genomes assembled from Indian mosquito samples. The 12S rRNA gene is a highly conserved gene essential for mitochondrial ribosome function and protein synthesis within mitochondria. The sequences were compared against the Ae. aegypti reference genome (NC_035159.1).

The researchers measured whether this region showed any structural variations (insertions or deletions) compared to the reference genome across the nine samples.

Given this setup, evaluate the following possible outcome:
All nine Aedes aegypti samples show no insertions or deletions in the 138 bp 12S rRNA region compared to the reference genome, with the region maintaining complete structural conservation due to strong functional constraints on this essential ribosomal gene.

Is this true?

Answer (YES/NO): NO